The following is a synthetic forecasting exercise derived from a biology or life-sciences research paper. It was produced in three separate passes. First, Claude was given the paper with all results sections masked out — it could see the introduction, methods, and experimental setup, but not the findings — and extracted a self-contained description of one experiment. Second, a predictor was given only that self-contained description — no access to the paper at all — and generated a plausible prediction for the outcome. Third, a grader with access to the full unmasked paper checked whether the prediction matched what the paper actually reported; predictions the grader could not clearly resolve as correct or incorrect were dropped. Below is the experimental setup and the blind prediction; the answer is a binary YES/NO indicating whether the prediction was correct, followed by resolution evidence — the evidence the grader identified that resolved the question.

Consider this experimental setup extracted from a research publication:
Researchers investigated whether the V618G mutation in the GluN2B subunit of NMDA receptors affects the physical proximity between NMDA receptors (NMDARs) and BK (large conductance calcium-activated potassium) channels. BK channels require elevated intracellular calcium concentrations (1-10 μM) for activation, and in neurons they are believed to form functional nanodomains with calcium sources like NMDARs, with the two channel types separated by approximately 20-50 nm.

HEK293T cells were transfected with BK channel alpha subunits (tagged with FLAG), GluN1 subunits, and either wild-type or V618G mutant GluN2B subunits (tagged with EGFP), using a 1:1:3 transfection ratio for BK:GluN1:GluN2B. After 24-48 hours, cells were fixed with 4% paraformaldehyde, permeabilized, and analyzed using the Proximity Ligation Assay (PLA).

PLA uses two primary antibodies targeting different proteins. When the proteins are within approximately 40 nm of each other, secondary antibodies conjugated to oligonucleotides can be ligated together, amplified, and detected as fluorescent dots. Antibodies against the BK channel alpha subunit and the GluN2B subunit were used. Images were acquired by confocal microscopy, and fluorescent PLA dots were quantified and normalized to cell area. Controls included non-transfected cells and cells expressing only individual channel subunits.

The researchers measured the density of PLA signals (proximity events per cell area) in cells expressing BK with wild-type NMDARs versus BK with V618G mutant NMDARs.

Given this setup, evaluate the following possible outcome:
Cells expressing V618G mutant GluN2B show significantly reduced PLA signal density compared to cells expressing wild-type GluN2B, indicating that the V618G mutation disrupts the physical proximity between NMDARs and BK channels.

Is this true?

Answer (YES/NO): YES